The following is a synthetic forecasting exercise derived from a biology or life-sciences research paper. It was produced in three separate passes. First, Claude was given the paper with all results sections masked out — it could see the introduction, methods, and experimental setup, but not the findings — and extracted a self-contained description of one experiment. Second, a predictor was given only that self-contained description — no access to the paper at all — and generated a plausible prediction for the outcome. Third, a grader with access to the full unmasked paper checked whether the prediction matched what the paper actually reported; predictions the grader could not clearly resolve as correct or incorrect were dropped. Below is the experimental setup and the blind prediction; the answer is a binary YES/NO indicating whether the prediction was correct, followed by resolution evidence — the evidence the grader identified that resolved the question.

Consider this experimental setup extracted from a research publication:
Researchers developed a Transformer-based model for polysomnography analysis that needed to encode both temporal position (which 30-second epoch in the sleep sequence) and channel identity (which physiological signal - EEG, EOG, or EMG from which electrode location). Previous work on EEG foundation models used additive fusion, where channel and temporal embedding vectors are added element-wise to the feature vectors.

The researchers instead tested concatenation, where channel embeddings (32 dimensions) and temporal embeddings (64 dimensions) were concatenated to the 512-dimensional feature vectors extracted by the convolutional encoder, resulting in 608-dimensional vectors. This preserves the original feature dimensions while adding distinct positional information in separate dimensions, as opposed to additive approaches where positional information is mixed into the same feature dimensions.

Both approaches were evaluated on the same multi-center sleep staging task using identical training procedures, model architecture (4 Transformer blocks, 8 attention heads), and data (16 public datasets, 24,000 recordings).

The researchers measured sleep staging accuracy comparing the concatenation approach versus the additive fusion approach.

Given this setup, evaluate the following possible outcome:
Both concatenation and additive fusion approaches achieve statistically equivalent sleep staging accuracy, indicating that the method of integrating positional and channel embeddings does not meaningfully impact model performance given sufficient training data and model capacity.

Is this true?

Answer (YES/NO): NO